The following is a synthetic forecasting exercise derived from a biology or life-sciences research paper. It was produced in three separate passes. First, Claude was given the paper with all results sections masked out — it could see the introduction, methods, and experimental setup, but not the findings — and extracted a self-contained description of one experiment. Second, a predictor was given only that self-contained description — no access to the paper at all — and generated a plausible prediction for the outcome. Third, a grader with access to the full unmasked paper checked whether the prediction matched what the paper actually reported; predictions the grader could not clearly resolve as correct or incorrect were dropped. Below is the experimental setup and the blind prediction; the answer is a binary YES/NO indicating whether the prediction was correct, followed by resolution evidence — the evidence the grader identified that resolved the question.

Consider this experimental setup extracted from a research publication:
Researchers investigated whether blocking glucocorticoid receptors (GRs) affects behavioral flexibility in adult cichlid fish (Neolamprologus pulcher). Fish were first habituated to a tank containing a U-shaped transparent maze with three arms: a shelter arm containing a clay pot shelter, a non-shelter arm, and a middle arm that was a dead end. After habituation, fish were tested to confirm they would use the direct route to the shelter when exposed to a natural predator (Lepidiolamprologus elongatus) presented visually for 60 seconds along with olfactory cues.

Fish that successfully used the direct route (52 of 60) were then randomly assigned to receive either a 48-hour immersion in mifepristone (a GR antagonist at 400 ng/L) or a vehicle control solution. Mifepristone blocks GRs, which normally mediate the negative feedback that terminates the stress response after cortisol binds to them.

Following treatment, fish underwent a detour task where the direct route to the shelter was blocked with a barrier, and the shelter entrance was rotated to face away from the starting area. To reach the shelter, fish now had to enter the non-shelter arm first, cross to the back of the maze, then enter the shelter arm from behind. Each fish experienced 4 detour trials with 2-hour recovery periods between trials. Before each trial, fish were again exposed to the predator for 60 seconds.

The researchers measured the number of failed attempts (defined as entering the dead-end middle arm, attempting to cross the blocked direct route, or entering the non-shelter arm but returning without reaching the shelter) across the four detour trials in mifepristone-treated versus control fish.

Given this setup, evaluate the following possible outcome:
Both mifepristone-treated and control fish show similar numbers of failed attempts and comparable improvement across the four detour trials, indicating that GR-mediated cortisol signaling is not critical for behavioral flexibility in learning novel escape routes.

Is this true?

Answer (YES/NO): NO